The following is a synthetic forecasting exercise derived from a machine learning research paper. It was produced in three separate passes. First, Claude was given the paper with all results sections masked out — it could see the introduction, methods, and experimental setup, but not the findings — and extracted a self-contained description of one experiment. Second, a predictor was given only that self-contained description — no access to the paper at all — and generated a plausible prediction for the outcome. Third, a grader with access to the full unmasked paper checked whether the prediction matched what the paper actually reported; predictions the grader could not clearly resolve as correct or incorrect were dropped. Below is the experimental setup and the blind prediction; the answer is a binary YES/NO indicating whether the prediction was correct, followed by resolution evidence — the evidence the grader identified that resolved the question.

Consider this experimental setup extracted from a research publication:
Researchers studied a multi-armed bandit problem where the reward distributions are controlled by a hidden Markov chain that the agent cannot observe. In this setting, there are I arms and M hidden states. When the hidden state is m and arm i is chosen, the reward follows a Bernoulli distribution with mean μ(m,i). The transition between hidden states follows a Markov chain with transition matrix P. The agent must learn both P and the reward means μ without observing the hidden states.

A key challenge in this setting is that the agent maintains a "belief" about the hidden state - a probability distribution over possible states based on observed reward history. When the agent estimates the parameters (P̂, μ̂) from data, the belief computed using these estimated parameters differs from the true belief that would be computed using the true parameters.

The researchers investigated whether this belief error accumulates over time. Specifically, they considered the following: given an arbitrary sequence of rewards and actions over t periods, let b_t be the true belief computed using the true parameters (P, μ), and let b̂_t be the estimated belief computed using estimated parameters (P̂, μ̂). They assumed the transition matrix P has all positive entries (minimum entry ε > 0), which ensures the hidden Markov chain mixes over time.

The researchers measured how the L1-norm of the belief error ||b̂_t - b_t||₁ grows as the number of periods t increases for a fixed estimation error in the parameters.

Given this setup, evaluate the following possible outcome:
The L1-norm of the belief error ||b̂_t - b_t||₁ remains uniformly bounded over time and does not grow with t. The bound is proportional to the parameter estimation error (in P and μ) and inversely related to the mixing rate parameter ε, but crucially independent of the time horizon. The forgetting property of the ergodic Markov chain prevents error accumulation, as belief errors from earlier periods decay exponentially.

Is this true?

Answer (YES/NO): YES